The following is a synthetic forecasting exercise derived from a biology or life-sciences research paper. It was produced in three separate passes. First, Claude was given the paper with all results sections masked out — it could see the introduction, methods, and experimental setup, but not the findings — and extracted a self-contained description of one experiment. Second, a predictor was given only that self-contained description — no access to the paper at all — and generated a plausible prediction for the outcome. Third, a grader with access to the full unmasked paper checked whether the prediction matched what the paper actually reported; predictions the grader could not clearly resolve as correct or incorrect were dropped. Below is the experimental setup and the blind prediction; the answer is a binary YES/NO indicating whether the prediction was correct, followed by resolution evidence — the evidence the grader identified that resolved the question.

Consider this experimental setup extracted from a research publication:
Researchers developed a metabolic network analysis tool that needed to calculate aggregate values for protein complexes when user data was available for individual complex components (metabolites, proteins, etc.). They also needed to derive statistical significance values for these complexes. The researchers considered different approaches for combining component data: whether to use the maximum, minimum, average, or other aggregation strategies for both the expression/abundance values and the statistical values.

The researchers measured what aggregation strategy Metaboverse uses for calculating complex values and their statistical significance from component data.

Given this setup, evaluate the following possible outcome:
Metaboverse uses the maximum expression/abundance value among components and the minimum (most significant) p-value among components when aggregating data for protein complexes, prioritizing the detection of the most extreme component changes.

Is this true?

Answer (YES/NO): NO